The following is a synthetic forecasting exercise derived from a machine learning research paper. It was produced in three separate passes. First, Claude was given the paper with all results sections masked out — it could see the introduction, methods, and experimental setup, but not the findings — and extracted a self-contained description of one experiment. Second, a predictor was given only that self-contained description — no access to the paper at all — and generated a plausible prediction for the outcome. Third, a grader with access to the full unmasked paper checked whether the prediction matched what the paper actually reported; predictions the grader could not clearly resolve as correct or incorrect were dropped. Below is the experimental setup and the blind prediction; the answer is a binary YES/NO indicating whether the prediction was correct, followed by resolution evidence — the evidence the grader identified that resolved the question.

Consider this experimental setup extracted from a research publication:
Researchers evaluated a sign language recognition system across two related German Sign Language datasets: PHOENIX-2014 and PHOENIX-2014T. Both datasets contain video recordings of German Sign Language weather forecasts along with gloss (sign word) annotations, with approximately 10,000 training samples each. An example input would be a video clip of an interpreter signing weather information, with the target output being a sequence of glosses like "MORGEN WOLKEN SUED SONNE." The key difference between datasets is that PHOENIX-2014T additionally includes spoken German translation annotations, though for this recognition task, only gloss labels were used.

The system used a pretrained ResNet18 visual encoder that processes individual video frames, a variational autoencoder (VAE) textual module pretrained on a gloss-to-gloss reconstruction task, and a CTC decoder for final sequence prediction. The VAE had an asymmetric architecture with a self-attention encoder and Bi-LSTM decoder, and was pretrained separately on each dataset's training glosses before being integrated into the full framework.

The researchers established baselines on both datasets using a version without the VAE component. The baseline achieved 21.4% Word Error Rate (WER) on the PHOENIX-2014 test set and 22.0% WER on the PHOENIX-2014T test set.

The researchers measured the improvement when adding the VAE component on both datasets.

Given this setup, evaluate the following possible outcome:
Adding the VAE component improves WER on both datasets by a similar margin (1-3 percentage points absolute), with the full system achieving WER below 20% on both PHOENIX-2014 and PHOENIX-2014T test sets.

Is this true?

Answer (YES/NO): NO